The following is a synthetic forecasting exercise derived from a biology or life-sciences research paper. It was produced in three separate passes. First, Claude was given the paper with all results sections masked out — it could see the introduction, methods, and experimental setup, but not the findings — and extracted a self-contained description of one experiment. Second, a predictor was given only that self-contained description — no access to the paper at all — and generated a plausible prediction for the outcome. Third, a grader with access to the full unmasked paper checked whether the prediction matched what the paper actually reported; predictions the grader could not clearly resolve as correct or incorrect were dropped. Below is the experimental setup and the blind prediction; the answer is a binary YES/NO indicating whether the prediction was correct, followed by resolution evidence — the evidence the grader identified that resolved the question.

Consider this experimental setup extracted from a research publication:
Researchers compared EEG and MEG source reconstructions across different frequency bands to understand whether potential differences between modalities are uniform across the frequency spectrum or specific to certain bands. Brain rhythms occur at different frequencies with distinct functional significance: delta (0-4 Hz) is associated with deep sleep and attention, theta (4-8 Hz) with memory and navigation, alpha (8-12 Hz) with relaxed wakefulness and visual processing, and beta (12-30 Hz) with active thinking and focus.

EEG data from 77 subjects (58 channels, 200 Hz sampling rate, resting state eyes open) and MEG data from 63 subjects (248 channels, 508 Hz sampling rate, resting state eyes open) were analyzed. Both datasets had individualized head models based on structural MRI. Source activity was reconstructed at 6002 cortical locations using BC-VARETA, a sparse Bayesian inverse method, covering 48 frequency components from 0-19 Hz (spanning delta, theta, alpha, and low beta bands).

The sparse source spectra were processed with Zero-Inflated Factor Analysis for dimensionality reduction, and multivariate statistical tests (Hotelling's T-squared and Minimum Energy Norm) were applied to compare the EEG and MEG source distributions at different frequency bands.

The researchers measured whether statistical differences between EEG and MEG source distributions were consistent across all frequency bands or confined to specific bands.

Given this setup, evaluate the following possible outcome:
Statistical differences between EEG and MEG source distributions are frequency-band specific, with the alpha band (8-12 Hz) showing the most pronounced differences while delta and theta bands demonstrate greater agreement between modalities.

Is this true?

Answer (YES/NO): NO